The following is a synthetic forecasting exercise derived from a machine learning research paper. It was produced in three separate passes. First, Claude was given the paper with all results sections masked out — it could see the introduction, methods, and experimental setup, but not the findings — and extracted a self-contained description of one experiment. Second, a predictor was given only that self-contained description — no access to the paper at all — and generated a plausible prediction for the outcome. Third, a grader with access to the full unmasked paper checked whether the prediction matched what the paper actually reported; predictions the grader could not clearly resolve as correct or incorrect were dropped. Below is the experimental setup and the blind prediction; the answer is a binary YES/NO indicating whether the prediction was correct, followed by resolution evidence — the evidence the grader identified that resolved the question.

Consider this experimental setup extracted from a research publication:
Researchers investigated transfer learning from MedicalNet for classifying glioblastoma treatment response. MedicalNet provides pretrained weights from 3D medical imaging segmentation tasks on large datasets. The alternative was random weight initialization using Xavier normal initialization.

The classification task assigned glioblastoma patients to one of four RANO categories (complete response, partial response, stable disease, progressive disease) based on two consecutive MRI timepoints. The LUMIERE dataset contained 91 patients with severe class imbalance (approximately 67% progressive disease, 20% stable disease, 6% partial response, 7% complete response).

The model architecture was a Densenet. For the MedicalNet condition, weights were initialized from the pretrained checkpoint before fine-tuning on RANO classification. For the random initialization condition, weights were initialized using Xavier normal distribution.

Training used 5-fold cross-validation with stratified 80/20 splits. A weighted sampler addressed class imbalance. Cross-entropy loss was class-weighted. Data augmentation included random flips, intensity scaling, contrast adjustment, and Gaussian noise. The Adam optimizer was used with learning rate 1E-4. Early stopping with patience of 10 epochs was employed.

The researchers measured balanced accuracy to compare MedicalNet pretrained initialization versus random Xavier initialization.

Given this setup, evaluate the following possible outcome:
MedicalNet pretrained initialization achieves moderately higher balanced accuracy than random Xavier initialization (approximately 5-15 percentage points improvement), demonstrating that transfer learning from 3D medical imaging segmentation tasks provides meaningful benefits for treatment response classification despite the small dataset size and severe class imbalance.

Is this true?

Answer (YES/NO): NO